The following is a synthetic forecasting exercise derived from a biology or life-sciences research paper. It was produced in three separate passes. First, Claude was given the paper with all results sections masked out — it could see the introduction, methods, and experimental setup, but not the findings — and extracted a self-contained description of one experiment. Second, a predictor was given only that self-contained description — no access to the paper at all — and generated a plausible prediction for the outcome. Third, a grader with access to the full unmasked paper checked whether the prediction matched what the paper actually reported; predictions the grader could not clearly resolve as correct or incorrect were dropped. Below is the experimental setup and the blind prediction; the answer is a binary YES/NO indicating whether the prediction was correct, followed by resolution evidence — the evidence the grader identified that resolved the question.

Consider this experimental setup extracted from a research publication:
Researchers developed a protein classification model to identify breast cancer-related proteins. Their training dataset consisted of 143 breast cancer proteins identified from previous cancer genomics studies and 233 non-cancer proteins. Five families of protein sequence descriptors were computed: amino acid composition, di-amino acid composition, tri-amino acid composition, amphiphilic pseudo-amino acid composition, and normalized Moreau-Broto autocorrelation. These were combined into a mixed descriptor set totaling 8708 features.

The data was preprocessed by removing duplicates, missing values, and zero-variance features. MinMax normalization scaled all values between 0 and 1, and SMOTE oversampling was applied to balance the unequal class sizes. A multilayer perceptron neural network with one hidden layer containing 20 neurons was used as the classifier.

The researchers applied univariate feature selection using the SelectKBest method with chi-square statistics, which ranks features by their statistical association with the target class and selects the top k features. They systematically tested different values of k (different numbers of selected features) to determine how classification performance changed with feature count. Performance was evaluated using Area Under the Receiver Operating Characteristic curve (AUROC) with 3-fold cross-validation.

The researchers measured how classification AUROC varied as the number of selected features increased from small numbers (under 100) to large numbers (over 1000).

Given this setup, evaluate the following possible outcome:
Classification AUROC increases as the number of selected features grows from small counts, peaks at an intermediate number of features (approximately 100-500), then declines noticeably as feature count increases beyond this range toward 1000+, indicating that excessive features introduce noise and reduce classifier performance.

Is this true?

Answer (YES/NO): YES